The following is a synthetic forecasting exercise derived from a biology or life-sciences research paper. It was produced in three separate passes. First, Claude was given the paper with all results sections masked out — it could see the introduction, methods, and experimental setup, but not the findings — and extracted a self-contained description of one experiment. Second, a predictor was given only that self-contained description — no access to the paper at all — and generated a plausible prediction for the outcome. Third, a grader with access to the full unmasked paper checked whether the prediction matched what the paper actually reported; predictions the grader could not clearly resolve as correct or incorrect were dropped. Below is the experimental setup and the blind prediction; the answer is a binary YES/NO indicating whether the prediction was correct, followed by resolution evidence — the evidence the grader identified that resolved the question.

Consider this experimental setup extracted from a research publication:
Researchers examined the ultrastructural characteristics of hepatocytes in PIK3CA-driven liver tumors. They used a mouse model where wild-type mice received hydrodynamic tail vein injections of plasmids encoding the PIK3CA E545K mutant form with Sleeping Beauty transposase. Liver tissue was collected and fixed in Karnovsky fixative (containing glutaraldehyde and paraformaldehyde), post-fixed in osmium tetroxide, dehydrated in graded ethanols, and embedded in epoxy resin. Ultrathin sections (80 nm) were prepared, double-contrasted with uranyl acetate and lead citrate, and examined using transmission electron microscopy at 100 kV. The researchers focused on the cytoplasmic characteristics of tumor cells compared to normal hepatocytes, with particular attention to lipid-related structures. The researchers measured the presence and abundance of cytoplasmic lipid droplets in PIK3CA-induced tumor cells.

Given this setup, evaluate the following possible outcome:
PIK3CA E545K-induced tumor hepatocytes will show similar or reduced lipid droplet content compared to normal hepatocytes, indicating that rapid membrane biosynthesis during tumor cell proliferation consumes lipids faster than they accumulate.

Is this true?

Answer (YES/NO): NO